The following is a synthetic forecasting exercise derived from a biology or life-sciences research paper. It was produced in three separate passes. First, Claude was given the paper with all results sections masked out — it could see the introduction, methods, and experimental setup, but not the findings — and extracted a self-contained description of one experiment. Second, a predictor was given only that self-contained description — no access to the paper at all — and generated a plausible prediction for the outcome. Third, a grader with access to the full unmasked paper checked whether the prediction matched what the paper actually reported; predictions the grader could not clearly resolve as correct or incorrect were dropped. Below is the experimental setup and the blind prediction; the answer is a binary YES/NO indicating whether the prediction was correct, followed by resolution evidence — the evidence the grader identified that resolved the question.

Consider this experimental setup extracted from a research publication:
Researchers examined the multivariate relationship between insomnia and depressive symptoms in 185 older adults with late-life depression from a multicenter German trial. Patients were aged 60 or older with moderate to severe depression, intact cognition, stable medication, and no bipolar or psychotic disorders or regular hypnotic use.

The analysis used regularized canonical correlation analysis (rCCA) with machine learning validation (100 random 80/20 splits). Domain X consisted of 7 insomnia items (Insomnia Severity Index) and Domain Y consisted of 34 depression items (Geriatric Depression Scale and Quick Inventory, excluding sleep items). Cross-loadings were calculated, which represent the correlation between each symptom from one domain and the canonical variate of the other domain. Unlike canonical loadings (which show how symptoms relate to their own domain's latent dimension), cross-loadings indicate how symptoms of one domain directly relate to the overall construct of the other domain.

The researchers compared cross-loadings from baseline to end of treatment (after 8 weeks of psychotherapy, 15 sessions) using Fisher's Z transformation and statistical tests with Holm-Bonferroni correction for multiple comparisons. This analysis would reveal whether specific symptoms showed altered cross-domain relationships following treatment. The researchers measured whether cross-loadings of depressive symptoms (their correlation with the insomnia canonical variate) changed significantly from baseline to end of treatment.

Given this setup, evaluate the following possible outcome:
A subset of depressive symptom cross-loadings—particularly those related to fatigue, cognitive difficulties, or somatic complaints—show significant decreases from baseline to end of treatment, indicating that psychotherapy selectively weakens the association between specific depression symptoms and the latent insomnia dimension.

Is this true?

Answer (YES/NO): NO